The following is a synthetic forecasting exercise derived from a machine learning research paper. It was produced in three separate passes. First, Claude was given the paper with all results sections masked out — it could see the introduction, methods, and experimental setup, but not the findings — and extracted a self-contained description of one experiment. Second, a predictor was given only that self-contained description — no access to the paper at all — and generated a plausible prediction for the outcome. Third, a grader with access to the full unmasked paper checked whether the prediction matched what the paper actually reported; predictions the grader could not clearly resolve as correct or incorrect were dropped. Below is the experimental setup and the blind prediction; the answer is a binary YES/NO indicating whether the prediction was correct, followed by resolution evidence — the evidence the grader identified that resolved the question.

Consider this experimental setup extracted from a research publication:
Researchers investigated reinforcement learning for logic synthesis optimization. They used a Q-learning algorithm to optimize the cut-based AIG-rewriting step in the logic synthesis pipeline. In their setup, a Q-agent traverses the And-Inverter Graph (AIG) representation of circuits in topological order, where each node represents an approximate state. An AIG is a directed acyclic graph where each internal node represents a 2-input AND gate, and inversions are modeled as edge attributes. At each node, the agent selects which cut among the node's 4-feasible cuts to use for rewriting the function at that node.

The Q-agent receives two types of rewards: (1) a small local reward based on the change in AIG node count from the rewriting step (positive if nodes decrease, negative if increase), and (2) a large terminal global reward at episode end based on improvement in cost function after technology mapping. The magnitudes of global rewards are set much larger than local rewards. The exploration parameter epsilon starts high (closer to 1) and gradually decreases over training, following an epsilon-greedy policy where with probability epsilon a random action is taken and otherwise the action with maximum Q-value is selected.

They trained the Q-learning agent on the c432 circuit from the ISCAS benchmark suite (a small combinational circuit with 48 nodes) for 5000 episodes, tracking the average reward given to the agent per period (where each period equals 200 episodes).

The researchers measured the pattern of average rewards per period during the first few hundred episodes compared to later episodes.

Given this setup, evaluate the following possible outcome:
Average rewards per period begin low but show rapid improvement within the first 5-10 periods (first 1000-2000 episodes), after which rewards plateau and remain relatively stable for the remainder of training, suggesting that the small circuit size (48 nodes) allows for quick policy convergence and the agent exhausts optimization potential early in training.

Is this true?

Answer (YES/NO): NO